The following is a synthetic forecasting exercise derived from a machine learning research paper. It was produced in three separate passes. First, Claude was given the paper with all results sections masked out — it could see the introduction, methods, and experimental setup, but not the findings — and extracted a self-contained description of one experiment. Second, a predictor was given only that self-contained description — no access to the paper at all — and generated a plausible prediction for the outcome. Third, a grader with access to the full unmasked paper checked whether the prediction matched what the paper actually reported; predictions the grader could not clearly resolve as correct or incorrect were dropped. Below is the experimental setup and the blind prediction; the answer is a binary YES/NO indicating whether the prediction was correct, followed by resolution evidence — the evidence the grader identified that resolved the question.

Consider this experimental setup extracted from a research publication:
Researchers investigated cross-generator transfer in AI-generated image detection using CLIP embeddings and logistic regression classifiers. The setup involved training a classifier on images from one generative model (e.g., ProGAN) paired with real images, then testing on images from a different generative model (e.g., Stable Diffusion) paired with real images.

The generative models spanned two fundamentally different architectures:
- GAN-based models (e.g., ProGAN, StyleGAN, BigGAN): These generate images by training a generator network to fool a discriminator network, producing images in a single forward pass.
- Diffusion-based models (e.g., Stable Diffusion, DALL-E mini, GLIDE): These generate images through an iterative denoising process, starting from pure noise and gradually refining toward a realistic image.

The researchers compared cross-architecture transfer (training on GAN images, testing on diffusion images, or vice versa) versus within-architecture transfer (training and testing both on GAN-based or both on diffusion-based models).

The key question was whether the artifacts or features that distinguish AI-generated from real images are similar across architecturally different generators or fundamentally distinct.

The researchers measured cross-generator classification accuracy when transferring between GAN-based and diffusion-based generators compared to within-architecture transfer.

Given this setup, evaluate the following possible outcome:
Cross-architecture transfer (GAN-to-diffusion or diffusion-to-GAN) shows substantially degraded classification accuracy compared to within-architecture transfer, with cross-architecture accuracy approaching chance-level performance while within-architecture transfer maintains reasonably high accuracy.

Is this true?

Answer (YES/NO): YES